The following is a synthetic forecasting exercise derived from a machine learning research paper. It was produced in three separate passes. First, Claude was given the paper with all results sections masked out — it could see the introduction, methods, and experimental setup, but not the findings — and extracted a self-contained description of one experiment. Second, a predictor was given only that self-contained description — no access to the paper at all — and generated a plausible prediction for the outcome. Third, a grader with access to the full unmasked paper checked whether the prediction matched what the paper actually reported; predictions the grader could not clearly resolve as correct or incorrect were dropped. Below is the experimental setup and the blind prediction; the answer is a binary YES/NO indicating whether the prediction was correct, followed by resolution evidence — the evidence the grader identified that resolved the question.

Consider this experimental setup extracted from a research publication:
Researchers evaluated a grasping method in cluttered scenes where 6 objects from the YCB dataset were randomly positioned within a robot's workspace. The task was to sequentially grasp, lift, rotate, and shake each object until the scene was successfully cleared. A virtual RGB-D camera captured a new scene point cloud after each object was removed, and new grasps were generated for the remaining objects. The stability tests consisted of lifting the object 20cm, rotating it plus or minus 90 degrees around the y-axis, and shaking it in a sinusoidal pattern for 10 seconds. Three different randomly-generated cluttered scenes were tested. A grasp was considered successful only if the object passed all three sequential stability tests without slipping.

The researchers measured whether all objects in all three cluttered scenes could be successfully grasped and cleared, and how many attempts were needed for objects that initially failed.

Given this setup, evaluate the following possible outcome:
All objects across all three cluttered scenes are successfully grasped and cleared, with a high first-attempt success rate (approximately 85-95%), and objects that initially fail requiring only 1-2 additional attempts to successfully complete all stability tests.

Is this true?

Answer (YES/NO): YES